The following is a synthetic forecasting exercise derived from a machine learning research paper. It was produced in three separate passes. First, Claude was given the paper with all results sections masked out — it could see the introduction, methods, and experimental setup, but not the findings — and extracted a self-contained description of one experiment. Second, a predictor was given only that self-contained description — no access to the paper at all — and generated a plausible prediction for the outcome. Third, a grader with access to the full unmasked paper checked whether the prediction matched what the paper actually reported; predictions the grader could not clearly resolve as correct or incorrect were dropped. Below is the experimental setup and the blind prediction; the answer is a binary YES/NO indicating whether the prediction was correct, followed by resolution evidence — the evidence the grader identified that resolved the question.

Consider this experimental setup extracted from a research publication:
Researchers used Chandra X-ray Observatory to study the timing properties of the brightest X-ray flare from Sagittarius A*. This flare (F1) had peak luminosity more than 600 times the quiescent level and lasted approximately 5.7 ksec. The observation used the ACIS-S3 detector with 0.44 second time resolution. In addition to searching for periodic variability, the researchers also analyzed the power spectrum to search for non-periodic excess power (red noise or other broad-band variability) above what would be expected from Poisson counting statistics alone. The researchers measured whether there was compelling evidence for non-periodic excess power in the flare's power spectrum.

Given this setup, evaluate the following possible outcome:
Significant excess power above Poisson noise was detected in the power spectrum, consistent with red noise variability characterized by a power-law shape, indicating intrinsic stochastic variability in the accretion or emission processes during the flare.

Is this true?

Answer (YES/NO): NO